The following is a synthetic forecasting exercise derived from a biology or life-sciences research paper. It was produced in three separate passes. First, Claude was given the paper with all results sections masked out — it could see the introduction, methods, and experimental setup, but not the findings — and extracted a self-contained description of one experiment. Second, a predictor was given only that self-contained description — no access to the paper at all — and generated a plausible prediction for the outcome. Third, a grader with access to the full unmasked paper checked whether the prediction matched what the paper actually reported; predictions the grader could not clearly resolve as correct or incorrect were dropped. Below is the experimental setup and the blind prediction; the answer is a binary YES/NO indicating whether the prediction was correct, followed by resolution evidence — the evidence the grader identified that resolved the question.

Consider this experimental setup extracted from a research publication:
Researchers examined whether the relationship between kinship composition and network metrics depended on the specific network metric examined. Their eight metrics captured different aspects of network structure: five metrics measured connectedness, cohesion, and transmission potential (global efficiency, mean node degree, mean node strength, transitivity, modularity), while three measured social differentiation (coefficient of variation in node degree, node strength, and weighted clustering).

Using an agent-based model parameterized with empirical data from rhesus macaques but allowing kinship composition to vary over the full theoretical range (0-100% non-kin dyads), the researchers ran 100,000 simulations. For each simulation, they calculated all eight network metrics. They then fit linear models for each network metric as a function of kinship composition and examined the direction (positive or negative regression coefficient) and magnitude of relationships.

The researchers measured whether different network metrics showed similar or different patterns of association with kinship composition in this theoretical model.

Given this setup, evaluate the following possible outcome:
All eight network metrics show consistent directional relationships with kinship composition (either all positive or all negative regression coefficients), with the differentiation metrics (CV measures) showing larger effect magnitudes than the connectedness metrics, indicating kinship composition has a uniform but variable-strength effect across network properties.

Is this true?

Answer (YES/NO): NO